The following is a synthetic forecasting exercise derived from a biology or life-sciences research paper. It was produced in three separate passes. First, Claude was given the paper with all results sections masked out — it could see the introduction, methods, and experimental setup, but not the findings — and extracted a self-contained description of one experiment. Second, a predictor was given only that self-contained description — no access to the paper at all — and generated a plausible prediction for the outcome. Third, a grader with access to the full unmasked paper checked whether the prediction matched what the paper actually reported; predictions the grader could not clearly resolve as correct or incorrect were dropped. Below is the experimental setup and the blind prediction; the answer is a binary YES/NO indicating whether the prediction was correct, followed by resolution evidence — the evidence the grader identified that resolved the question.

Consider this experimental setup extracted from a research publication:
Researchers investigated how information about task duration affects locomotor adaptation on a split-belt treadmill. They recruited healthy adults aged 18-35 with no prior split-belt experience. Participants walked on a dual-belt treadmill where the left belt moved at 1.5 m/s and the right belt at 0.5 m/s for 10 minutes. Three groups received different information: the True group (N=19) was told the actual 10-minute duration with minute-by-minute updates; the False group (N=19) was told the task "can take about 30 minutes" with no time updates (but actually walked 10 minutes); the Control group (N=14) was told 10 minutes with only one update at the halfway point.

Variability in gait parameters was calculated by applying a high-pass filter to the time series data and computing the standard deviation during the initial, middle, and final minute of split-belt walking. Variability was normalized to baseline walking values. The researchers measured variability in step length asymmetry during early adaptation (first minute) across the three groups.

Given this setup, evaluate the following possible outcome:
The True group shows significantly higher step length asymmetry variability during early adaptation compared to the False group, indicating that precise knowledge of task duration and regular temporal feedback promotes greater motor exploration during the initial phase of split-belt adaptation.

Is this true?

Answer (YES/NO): NO